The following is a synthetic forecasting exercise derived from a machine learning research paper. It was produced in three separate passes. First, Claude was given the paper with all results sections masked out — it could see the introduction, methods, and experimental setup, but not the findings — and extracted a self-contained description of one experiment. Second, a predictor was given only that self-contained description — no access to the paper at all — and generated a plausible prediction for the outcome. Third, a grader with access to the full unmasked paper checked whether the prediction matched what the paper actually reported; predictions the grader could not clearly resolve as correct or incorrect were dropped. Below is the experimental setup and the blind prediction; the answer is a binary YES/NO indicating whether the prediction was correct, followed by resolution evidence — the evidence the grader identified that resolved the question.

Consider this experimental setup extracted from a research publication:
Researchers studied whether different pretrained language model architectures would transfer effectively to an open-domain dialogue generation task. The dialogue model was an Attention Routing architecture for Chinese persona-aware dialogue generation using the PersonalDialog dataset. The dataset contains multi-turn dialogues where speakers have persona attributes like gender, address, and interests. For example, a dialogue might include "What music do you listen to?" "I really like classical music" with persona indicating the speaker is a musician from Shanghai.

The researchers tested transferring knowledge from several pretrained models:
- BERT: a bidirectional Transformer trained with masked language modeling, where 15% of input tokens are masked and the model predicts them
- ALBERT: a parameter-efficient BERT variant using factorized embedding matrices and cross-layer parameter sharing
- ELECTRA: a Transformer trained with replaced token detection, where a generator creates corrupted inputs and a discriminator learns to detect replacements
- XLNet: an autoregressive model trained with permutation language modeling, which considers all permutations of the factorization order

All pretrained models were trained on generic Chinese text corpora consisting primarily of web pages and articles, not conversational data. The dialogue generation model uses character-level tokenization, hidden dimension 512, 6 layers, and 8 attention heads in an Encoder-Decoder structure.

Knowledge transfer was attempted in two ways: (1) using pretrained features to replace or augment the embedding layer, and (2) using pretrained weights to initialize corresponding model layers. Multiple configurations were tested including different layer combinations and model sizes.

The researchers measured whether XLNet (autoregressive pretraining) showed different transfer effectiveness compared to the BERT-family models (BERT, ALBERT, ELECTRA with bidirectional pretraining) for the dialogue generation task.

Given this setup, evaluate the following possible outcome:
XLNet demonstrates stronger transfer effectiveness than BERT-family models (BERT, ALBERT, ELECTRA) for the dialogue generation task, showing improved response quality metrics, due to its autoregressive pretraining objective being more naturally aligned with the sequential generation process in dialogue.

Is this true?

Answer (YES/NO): NO